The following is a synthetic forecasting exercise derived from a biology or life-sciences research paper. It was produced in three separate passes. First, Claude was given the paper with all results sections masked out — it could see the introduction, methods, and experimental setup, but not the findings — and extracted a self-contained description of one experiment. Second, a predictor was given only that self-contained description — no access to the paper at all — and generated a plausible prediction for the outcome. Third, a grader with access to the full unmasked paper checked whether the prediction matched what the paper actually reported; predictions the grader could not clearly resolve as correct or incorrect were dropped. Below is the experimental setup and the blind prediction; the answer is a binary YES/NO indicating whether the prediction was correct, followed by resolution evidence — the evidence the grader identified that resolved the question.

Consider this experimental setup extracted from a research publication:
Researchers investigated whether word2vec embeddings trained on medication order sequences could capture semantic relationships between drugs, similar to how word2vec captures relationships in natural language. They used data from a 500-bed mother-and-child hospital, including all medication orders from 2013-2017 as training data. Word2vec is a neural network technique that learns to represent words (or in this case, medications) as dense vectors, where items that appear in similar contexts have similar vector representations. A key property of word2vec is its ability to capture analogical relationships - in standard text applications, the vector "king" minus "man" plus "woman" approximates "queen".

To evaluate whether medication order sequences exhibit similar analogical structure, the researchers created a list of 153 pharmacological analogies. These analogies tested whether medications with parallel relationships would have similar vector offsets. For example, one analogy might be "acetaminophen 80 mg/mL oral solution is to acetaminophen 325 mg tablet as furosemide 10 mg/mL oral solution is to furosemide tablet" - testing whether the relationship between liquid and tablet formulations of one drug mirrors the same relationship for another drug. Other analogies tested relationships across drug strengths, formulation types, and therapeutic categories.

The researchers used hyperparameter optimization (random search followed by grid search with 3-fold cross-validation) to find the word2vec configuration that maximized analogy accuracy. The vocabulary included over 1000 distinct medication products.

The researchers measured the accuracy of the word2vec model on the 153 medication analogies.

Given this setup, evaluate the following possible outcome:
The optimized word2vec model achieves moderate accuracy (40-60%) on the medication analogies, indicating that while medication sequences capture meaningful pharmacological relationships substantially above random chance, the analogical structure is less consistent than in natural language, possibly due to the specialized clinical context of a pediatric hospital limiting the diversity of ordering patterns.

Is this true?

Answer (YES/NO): NO